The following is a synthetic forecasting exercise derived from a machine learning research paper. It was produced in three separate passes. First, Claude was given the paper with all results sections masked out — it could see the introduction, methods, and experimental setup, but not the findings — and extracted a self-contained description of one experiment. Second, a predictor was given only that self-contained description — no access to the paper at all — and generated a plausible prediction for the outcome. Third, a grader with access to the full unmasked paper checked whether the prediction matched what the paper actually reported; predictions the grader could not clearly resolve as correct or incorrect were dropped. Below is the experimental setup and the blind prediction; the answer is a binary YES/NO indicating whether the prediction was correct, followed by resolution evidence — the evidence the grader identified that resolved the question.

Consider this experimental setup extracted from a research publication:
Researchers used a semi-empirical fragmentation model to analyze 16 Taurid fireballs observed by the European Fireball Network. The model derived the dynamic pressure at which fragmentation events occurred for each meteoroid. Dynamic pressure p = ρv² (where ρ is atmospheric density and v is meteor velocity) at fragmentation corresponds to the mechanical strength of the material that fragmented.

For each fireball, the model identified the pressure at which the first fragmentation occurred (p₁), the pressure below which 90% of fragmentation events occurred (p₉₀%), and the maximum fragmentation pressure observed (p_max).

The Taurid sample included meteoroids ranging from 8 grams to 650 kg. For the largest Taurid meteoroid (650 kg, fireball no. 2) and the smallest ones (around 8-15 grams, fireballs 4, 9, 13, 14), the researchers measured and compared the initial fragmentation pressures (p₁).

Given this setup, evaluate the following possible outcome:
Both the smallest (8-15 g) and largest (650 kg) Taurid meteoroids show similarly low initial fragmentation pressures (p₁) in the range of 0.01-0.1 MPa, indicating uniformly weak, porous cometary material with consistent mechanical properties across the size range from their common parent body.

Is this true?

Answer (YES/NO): NO